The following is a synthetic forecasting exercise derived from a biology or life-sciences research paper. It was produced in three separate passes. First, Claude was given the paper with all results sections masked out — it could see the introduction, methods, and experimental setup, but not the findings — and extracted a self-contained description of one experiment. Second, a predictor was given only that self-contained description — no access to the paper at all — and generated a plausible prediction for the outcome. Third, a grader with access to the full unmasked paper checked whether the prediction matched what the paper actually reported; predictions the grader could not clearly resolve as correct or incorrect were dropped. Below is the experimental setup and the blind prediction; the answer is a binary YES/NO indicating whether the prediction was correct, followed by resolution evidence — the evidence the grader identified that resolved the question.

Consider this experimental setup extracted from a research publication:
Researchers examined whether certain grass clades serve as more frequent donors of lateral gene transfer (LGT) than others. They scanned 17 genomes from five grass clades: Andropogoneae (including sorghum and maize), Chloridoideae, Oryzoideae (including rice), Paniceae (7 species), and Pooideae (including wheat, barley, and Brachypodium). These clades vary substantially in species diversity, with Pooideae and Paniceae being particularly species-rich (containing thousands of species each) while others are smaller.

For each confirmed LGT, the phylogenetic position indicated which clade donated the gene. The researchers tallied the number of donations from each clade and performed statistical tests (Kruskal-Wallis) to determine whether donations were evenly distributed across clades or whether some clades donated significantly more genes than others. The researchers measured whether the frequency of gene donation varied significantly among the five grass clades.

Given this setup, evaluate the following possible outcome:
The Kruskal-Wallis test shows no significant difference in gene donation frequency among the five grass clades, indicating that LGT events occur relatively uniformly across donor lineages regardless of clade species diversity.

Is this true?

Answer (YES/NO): NO